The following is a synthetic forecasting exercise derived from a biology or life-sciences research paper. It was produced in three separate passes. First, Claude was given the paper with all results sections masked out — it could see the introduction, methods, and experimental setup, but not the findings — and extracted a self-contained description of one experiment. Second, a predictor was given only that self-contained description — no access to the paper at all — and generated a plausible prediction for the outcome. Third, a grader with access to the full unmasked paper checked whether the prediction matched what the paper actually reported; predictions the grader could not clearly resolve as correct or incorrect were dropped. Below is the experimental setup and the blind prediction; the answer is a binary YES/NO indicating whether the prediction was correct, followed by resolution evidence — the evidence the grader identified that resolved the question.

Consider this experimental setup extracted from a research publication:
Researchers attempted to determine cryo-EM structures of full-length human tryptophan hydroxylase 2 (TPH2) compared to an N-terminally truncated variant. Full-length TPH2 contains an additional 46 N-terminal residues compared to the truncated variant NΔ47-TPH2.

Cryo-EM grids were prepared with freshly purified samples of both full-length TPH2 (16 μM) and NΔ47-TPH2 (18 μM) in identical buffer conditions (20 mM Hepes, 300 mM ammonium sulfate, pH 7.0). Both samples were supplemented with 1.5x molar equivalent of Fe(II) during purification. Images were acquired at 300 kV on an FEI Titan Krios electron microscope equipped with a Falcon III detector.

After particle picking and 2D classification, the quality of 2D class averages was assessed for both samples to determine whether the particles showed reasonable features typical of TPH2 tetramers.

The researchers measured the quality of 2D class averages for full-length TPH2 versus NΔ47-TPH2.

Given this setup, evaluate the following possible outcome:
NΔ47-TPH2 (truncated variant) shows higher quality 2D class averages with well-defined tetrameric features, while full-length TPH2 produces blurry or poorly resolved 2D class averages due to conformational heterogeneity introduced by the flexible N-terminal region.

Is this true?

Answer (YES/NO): NO